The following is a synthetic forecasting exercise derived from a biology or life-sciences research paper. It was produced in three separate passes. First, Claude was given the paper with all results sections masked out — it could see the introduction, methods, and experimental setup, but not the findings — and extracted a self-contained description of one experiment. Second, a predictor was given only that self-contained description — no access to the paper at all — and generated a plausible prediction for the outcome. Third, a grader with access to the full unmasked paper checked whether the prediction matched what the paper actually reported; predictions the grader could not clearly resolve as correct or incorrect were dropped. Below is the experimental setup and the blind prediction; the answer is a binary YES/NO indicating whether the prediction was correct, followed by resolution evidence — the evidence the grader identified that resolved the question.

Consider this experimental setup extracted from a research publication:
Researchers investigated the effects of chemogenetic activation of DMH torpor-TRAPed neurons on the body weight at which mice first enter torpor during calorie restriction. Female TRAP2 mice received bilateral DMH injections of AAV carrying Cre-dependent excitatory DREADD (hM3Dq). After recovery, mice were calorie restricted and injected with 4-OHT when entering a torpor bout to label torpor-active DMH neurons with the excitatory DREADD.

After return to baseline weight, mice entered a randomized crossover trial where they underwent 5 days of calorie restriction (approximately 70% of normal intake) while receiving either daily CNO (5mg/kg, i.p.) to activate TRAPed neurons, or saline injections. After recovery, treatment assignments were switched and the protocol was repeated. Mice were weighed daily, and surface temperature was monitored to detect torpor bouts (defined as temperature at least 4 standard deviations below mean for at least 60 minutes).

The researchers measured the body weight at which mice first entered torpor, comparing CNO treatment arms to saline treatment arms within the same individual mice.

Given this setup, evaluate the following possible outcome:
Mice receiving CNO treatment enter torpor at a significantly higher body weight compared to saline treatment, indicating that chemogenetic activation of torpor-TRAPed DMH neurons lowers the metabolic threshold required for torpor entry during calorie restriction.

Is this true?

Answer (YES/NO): NO